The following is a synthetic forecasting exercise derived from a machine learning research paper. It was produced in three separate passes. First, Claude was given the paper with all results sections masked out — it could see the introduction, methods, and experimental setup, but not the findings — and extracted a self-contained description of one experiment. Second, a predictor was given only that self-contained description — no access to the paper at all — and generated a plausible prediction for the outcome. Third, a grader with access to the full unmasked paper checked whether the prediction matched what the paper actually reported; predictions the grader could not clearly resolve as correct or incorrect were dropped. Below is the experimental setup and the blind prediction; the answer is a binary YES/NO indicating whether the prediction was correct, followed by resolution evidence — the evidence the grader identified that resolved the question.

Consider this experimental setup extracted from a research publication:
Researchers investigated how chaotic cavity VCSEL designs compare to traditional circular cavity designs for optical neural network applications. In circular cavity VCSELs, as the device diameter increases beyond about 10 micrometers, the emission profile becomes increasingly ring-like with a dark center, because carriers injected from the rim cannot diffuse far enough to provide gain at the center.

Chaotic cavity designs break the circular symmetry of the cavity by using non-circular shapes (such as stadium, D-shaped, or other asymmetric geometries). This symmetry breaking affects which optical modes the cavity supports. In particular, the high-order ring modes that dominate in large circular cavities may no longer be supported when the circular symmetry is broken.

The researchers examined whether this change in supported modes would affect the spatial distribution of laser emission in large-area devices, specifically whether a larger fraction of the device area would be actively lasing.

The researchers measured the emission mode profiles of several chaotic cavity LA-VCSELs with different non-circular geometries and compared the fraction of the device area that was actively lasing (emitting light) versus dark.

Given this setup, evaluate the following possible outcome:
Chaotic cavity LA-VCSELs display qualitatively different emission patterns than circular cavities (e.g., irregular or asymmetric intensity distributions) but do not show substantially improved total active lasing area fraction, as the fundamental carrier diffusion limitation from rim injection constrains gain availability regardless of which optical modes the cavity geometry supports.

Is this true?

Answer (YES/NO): NO